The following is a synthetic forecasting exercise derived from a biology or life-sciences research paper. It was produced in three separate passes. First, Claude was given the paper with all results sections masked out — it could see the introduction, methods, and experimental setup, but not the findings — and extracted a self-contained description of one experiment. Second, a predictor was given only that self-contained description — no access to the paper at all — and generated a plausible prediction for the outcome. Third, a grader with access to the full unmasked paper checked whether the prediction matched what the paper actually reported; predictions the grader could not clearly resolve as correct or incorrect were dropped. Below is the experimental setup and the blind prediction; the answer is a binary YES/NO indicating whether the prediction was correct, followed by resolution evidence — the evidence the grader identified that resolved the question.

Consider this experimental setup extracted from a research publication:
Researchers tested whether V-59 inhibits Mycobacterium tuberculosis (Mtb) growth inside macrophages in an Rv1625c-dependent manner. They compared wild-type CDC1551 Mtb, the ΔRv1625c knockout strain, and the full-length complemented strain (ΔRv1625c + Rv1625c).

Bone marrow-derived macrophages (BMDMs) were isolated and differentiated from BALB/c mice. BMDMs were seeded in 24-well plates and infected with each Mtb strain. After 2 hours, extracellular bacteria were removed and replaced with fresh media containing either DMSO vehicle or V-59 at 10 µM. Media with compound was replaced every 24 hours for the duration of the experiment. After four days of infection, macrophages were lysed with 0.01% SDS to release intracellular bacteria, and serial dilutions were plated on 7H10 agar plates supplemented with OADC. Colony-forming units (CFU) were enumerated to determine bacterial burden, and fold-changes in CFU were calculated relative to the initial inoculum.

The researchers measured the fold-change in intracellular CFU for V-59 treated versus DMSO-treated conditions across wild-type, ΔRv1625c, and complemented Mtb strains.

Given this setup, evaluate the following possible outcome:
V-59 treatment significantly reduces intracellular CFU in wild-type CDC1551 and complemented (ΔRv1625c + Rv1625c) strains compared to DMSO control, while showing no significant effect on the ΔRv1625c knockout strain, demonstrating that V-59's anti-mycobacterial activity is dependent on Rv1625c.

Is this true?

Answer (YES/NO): YES